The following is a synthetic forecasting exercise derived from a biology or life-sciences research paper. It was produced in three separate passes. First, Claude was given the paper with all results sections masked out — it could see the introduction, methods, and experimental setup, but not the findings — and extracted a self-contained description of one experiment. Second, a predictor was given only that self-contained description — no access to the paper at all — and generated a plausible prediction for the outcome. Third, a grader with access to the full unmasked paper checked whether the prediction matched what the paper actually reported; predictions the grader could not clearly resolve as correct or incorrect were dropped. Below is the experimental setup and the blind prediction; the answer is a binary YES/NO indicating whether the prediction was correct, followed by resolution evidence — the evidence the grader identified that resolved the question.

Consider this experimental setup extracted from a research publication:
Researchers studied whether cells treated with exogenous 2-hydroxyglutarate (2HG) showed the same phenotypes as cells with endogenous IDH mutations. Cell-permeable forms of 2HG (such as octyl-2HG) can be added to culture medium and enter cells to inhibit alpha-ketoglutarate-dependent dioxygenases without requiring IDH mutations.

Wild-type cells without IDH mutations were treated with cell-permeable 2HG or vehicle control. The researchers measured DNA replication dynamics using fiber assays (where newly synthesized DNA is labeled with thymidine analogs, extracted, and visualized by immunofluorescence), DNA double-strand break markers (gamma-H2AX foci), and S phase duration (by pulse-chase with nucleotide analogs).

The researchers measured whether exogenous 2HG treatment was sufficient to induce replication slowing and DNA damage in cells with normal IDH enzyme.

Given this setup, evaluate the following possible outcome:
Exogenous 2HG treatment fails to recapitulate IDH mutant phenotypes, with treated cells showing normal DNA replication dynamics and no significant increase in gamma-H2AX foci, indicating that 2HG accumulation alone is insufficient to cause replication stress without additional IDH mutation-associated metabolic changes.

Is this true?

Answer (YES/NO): NO